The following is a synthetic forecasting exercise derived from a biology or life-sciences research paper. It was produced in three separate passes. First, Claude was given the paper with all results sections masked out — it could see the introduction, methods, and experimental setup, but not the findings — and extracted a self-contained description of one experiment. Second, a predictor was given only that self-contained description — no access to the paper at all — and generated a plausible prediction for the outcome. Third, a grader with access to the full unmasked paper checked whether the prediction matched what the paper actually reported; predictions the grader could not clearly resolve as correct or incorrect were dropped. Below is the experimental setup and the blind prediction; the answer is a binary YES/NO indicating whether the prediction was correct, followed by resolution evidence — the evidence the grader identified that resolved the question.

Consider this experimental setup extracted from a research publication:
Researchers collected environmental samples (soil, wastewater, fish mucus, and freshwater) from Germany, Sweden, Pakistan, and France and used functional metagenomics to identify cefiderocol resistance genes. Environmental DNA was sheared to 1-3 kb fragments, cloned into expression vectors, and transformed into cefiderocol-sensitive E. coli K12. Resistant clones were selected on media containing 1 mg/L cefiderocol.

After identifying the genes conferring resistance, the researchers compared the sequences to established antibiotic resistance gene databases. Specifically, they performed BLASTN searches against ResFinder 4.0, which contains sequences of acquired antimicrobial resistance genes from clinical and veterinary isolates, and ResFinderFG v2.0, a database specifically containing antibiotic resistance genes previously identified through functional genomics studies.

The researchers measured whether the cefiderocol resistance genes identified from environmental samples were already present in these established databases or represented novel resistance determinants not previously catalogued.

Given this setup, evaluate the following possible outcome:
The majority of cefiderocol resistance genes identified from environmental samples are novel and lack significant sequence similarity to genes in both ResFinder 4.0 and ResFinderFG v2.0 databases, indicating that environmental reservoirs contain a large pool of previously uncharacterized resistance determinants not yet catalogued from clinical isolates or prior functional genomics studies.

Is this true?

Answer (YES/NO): NO